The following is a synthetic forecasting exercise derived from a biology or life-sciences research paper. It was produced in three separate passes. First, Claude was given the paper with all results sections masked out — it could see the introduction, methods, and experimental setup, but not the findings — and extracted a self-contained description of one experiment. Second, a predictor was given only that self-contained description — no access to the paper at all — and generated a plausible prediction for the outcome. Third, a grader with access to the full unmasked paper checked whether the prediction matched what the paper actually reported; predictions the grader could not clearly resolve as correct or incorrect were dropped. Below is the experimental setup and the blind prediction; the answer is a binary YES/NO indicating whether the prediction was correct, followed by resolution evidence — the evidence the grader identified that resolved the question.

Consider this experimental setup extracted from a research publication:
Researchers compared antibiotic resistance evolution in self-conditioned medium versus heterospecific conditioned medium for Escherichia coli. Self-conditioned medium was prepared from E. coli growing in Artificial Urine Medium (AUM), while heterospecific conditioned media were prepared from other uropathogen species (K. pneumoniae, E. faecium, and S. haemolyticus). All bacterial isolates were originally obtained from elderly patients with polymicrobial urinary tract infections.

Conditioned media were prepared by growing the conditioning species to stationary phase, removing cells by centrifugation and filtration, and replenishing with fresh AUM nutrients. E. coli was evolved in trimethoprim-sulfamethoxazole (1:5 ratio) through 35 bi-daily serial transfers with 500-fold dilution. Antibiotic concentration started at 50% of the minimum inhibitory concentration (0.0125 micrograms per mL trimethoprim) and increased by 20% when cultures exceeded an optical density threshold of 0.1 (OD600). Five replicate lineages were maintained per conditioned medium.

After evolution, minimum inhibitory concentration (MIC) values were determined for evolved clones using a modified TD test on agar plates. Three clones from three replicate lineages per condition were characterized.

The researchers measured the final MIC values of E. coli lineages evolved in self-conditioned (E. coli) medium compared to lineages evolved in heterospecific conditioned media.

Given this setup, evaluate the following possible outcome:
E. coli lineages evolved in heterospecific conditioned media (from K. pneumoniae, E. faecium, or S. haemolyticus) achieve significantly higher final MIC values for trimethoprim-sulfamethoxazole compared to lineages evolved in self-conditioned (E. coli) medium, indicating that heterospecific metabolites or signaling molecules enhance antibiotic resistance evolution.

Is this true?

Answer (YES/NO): NO